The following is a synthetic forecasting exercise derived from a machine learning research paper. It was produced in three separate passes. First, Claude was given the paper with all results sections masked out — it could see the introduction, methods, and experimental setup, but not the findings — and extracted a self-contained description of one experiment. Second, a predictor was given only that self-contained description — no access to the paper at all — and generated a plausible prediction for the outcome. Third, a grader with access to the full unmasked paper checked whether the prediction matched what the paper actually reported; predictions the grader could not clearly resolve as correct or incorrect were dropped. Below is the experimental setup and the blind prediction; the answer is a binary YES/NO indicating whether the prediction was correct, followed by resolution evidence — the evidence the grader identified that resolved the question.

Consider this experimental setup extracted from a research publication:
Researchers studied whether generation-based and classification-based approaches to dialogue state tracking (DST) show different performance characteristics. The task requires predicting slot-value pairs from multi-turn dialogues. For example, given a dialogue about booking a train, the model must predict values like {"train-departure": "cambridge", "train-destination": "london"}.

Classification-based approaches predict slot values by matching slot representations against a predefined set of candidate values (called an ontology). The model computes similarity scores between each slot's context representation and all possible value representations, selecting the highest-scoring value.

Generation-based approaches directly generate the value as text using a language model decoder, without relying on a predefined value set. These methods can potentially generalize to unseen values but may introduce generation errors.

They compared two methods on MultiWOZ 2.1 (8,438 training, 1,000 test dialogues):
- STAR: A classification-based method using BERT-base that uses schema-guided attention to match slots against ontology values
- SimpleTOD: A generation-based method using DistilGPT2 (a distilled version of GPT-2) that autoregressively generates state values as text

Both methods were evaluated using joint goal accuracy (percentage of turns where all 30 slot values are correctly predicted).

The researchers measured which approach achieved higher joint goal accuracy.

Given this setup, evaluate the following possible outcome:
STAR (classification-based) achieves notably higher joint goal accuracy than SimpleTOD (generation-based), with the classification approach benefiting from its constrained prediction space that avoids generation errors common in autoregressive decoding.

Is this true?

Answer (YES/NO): NO